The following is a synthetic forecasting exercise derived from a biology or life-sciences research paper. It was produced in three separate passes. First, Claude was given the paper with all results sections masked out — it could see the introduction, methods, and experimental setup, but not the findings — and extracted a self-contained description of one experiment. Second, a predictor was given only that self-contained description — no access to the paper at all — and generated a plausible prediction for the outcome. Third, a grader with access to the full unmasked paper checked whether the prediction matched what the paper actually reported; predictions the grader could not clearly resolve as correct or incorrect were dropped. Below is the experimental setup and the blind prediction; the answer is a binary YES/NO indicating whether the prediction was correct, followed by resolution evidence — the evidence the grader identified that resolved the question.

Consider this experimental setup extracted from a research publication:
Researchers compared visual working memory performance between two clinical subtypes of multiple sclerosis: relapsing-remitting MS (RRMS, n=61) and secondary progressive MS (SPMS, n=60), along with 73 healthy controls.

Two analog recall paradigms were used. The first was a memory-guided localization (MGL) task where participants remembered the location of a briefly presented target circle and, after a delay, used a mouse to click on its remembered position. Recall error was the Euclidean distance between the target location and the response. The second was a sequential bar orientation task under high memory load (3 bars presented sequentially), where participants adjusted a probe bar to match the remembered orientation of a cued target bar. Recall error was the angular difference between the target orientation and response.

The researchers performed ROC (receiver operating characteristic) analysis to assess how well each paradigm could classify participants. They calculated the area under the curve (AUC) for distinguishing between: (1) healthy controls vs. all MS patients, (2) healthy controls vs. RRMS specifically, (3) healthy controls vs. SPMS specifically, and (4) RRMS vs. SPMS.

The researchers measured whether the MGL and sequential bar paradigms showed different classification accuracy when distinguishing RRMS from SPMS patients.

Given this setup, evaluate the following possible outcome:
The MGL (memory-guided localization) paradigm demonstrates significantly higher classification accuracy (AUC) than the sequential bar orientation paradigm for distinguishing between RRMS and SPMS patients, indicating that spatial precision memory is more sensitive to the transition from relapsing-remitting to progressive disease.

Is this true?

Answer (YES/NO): YES